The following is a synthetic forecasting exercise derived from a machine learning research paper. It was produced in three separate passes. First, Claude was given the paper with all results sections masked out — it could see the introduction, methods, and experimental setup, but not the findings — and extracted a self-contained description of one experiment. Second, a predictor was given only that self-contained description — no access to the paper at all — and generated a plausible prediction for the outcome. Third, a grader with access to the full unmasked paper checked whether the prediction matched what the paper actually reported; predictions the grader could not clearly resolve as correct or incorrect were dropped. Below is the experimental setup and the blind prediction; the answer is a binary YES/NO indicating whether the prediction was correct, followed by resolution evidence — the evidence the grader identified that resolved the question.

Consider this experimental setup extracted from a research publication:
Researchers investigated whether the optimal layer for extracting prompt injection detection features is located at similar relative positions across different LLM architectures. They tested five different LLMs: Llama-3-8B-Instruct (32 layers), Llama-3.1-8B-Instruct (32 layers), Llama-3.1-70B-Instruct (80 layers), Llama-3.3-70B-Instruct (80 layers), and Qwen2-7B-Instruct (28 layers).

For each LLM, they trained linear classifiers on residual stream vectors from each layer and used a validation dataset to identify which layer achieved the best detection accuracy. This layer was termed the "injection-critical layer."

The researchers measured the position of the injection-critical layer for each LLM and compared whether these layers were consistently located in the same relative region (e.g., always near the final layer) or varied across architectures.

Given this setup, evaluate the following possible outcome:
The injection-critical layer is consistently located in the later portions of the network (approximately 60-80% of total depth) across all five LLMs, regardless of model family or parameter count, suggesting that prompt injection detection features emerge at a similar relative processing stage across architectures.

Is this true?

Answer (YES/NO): NO